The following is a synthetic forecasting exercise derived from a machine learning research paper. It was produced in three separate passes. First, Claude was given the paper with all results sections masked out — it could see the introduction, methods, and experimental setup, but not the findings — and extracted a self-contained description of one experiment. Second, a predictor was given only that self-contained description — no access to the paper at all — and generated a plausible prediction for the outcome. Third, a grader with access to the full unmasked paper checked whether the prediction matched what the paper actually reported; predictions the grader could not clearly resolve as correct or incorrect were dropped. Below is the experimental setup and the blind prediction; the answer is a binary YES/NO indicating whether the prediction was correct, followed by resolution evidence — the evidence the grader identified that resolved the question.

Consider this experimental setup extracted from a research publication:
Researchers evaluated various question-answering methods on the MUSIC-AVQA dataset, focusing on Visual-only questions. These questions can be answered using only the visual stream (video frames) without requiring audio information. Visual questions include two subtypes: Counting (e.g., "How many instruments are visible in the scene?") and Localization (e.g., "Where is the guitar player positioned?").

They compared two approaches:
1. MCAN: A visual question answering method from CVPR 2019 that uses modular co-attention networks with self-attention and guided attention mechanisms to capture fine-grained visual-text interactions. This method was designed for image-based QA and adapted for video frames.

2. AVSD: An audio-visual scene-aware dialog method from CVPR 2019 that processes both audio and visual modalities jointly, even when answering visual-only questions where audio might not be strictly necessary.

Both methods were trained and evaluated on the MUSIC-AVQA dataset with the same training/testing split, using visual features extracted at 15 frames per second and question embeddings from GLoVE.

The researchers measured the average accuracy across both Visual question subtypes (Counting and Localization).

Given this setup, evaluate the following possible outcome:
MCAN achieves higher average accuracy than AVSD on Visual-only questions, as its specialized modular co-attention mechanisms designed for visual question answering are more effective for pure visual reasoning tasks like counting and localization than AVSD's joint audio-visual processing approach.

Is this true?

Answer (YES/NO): YES